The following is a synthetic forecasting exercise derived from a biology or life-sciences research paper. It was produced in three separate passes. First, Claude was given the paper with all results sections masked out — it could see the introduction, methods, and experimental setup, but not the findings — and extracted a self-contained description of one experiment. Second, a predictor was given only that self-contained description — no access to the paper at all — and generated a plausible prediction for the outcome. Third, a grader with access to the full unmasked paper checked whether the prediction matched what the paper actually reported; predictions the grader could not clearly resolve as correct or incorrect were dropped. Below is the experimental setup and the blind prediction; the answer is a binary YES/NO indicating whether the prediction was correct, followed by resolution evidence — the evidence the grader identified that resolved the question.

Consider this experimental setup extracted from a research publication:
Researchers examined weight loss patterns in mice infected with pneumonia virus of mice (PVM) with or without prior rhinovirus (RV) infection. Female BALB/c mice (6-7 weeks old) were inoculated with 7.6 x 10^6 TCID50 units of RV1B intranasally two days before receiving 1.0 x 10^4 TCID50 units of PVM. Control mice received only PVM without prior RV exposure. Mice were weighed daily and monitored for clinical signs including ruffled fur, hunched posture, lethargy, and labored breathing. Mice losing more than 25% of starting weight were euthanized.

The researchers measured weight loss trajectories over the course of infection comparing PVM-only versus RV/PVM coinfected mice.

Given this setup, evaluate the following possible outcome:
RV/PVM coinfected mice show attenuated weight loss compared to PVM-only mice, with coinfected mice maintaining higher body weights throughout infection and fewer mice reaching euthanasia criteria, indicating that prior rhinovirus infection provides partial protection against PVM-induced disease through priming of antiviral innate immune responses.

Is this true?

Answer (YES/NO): NO